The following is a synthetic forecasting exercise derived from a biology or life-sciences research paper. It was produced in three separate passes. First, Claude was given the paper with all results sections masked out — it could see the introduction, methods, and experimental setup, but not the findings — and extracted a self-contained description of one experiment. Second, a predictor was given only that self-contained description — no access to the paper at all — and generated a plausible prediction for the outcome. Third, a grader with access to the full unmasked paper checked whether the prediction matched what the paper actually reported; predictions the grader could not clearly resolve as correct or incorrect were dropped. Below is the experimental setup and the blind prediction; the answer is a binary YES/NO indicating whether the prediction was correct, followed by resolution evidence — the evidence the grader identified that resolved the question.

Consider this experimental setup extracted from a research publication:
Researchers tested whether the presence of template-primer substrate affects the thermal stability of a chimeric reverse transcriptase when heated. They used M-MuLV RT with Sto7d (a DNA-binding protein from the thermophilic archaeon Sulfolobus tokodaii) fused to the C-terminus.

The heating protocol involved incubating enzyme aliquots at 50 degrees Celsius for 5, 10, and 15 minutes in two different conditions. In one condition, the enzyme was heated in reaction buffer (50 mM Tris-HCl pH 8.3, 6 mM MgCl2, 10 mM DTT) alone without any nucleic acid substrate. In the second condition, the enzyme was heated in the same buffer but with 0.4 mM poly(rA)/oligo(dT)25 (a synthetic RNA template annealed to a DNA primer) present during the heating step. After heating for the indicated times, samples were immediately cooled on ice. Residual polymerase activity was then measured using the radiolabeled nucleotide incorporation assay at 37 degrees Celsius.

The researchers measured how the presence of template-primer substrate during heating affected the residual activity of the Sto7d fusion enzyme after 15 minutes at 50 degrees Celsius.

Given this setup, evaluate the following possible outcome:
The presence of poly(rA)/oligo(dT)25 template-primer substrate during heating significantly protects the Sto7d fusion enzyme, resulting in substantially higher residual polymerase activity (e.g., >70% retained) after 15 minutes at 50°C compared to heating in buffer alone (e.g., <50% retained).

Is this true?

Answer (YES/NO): NO